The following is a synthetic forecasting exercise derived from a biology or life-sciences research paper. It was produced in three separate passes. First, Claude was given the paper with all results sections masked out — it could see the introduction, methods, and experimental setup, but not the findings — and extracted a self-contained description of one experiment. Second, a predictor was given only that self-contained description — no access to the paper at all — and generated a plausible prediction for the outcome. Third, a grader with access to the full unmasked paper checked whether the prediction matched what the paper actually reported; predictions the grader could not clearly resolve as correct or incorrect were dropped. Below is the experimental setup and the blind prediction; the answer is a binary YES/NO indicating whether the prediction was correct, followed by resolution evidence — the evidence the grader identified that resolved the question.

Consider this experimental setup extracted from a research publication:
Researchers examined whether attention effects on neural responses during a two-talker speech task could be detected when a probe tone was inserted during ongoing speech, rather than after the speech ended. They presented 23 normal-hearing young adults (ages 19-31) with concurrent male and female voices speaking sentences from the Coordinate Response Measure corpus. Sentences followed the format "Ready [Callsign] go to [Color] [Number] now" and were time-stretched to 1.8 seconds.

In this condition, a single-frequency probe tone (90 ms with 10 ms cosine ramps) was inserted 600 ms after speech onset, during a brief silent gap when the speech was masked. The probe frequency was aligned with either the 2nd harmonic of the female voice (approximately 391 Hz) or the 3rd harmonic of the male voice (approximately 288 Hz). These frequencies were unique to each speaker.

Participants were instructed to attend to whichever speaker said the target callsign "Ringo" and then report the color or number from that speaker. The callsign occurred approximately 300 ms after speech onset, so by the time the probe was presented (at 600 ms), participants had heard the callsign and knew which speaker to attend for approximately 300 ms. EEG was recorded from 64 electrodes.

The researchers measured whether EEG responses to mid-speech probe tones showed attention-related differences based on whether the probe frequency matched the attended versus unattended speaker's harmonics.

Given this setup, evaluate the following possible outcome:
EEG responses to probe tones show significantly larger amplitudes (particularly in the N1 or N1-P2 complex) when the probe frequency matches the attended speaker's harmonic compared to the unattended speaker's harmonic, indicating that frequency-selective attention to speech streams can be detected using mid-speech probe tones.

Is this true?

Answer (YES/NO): NO